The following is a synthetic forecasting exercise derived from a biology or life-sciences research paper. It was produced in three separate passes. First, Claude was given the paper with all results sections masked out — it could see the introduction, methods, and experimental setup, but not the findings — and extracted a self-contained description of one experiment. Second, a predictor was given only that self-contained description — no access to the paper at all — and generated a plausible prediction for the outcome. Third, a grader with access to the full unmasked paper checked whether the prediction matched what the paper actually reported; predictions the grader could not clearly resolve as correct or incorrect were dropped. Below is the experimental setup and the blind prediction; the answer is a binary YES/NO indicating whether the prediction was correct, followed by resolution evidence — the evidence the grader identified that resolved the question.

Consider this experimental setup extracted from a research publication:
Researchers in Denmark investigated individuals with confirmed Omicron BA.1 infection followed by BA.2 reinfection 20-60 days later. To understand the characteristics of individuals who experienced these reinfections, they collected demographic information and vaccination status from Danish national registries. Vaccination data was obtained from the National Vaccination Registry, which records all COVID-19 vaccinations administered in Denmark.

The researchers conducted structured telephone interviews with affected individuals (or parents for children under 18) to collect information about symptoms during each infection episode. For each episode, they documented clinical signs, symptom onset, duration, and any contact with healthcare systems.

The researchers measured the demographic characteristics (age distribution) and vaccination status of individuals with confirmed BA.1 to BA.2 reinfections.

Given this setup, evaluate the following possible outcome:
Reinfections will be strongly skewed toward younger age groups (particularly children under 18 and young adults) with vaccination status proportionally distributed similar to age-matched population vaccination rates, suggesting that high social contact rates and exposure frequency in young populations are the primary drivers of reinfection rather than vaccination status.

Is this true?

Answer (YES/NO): NO